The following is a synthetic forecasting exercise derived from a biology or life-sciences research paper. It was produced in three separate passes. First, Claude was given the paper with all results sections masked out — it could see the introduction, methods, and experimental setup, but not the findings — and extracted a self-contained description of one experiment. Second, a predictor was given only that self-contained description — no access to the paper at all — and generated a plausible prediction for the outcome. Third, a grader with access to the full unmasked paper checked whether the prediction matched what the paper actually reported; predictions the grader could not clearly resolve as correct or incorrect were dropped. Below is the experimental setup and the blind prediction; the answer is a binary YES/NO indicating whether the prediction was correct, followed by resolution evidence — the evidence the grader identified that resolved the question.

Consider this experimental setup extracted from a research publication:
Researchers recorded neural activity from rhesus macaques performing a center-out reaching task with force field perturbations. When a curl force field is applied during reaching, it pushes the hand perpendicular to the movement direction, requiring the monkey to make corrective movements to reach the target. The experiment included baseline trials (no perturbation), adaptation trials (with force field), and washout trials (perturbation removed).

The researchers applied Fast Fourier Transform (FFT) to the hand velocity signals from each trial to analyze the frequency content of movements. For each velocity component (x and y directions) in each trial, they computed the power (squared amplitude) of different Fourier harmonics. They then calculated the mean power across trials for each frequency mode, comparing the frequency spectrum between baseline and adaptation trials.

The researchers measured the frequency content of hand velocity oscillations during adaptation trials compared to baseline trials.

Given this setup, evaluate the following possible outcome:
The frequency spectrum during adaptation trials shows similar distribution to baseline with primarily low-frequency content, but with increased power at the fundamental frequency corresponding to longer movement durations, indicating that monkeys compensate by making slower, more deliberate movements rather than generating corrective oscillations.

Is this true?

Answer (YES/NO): NO